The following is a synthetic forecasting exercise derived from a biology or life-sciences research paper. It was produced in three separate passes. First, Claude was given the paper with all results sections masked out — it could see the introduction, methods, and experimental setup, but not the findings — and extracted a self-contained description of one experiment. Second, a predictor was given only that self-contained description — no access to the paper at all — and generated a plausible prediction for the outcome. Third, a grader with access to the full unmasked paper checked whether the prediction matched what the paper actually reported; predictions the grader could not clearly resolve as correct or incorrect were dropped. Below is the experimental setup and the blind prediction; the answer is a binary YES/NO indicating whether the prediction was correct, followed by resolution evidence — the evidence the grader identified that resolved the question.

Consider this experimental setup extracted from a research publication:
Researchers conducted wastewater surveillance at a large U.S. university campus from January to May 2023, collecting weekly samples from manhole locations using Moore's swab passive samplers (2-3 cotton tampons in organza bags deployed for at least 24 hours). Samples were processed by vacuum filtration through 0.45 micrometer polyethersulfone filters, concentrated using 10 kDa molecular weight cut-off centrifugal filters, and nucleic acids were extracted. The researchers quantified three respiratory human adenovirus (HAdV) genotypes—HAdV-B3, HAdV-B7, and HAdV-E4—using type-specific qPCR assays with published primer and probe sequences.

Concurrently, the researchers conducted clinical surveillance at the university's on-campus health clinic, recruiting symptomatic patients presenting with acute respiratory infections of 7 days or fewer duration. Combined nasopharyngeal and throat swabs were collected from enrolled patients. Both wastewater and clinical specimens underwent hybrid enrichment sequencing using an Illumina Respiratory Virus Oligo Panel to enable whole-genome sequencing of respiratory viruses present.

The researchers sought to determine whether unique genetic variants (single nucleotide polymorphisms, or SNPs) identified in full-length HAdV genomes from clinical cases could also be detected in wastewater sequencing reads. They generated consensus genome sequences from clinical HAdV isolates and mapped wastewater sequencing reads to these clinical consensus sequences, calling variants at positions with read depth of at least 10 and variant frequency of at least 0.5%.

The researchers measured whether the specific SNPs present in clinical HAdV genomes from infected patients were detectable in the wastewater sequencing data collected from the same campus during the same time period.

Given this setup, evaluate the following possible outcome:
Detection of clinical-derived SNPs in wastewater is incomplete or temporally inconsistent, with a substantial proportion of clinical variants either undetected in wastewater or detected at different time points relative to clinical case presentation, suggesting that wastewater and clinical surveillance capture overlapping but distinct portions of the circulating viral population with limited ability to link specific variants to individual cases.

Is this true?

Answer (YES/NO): NO